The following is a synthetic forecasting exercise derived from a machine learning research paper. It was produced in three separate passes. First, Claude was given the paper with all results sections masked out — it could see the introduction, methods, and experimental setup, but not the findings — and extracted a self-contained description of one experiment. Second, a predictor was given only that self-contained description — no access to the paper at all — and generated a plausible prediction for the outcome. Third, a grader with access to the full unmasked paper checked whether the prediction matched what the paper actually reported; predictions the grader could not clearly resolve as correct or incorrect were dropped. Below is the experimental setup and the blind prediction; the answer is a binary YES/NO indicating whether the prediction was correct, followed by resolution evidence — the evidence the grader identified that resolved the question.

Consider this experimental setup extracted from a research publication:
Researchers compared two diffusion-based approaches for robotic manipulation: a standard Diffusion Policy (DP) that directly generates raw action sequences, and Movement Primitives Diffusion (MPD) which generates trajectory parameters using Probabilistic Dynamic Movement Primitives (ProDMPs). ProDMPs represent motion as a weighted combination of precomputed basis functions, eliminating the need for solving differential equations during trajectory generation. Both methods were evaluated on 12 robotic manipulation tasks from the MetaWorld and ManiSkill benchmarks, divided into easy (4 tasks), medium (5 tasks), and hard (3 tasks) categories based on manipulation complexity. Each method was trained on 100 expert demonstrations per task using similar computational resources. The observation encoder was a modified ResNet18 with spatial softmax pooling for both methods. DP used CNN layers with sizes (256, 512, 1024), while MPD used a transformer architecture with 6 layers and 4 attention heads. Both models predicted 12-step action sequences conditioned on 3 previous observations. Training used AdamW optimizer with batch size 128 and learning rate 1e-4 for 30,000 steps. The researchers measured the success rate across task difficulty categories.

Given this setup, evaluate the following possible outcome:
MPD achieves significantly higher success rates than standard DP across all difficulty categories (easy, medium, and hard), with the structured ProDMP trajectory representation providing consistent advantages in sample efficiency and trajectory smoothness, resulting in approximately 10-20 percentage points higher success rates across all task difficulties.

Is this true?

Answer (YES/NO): NO